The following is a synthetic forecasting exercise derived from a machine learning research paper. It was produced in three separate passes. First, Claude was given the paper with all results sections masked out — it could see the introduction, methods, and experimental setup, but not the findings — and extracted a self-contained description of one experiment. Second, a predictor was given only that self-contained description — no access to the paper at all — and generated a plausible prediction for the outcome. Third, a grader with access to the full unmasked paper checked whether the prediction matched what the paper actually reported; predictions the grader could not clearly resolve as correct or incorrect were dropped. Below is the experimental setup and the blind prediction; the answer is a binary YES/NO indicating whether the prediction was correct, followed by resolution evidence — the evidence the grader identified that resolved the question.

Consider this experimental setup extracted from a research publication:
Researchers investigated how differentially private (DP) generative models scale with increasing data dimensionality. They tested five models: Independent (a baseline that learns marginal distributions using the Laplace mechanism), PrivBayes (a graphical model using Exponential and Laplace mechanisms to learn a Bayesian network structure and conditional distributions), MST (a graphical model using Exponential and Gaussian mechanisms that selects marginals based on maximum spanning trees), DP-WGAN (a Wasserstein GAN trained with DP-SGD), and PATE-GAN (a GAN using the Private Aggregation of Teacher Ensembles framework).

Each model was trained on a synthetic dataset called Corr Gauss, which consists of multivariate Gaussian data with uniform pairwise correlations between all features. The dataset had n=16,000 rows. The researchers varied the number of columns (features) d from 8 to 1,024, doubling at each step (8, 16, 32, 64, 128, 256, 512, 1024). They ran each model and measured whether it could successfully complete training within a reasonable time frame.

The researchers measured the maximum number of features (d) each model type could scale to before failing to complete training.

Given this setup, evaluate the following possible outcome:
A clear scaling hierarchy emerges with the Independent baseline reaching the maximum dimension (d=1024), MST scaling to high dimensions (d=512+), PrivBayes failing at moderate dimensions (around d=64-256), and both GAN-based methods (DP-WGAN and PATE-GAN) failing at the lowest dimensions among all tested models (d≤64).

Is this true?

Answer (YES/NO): NO